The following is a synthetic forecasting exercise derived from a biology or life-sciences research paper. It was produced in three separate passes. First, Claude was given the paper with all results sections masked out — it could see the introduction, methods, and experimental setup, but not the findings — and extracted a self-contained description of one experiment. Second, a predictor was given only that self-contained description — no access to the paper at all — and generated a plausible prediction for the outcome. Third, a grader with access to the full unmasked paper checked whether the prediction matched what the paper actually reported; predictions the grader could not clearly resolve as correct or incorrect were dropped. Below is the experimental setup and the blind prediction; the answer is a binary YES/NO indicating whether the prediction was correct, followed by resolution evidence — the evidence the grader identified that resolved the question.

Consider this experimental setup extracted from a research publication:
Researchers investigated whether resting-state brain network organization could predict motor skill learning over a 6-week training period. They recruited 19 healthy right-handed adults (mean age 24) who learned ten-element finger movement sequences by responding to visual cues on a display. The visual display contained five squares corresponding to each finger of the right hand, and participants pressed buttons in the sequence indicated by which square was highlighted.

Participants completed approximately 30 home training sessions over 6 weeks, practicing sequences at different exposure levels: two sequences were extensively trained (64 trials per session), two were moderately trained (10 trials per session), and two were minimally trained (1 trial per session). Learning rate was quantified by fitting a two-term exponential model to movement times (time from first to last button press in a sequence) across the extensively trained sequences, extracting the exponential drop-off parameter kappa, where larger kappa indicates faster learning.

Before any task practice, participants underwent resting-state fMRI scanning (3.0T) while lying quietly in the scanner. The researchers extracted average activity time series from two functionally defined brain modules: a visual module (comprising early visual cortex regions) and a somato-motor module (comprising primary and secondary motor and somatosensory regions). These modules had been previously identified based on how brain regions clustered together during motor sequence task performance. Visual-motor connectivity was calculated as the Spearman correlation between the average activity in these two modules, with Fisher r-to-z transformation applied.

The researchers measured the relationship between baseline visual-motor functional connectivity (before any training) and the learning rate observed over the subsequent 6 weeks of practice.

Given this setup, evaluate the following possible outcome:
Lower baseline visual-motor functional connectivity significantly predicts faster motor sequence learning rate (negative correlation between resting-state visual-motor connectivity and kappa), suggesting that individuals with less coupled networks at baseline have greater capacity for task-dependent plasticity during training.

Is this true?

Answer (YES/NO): YES